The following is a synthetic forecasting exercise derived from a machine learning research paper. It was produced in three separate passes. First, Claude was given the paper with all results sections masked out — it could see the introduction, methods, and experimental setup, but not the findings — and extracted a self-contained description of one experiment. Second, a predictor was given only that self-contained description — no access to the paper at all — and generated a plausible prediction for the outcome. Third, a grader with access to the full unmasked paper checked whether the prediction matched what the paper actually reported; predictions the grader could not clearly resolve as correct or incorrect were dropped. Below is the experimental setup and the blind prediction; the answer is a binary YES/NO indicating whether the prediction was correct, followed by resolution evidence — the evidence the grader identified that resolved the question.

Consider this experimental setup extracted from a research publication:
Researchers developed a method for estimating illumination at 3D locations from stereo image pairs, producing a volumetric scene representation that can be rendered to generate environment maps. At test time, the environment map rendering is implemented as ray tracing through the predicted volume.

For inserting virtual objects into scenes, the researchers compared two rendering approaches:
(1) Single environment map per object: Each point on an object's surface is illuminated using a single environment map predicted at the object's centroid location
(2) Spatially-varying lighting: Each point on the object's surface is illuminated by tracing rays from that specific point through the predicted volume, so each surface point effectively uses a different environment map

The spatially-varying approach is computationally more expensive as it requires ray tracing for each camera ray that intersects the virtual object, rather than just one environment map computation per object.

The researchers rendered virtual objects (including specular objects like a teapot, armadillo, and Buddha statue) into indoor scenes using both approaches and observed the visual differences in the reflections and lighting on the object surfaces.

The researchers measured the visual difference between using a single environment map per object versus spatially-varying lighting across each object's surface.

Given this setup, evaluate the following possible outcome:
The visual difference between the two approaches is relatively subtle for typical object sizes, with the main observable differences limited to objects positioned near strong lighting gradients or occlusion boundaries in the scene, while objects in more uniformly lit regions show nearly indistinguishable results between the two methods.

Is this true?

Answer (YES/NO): NO